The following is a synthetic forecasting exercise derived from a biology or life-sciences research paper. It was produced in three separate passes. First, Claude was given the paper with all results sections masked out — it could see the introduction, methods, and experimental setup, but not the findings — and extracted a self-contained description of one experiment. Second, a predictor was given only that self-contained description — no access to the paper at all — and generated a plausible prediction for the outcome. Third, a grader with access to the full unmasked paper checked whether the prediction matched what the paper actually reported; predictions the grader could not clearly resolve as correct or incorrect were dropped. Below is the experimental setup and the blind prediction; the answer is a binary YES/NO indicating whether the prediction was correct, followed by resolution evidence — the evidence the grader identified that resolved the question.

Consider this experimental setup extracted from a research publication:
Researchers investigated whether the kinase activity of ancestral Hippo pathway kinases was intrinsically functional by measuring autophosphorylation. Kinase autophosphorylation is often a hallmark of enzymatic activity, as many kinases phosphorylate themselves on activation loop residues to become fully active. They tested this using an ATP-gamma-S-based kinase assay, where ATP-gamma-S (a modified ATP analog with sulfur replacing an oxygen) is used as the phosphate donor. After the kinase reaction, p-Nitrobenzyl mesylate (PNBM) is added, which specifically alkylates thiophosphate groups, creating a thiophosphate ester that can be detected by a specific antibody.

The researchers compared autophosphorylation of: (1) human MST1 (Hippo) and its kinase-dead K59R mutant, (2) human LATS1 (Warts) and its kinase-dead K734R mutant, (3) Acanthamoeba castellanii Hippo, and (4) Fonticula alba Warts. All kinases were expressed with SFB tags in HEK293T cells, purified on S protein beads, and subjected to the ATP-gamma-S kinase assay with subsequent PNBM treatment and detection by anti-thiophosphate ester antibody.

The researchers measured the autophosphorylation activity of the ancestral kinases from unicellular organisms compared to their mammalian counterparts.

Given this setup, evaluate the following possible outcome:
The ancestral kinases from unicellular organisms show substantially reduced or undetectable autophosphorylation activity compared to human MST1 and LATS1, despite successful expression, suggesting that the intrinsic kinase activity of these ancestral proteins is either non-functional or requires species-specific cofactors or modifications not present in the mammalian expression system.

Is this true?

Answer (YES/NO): NO